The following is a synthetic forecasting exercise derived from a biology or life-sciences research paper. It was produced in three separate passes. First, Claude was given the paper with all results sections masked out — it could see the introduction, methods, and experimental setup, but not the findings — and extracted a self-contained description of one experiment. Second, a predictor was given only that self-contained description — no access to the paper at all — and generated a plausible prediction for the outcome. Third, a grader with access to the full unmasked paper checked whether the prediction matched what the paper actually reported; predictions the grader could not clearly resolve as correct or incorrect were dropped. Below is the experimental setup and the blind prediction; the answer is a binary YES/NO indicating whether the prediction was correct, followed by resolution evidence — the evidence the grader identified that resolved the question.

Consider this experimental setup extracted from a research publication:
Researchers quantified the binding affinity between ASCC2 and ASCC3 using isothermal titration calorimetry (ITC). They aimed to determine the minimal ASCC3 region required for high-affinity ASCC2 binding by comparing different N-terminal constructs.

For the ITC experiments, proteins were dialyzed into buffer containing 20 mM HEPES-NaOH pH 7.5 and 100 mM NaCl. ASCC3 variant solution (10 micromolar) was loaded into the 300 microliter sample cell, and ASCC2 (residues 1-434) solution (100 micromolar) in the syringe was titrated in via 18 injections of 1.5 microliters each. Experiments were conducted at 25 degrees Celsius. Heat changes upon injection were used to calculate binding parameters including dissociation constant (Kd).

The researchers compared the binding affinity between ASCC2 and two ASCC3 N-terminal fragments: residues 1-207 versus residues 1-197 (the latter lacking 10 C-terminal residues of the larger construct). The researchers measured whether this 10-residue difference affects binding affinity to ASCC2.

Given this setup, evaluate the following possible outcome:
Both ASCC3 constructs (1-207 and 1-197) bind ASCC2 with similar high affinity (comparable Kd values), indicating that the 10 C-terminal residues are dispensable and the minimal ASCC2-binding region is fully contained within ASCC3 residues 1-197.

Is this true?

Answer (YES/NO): YES